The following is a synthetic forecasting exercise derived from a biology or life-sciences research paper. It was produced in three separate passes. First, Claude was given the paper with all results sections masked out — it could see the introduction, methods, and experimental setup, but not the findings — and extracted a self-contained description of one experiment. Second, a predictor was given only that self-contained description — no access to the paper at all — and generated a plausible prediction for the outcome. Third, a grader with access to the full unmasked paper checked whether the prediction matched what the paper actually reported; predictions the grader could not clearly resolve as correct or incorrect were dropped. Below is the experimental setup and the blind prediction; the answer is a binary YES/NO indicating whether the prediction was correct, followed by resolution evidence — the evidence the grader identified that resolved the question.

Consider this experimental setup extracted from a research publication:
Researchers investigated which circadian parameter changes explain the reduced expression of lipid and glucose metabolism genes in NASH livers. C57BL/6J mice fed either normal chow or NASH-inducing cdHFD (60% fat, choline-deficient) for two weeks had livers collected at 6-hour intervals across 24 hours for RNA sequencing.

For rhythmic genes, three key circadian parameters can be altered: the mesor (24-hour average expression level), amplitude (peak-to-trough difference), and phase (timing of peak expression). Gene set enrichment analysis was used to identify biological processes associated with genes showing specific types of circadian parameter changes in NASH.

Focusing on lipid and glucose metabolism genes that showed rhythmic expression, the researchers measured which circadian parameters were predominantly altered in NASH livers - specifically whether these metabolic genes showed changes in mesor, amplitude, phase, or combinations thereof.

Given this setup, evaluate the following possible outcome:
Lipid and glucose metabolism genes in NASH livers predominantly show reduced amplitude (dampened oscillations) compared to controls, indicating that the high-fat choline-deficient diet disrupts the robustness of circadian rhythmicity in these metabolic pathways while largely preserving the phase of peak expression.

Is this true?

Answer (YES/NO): NO